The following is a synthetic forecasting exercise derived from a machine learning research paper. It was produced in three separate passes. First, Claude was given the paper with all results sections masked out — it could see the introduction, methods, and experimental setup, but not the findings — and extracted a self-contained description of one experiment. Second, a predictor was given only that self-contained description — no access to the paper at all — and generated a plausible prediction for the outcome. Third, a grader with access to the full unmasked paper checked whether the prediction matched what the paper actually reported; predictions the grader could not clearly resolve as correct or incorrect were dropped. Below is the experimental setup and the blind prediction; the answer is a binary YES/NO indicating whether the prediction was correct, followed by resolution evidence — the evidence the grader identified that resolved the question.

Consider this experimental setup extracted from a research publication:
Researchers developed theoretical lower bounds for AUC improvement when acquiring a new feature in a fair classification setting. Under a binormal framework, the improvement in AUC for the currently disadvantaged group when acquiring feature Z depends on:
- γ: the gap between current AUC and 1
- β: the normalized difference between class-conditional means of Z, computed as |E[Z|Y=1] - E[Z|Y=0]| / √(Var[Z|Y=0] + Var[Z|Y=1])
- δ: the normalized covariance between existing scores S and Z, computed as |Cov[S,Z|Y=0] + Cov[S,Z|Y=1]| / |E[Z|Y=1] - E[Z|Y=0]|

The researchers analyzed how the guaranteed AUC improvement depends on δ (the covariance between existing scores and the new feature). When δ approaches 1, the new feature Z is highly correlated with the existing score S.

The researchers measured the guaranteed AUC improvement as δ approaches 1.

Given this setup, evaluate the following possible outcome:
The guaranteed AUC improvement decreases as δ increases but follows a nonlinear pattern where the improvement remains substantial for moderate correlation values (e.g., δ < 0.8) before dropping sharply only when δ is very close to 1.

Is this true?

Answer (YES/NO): NO